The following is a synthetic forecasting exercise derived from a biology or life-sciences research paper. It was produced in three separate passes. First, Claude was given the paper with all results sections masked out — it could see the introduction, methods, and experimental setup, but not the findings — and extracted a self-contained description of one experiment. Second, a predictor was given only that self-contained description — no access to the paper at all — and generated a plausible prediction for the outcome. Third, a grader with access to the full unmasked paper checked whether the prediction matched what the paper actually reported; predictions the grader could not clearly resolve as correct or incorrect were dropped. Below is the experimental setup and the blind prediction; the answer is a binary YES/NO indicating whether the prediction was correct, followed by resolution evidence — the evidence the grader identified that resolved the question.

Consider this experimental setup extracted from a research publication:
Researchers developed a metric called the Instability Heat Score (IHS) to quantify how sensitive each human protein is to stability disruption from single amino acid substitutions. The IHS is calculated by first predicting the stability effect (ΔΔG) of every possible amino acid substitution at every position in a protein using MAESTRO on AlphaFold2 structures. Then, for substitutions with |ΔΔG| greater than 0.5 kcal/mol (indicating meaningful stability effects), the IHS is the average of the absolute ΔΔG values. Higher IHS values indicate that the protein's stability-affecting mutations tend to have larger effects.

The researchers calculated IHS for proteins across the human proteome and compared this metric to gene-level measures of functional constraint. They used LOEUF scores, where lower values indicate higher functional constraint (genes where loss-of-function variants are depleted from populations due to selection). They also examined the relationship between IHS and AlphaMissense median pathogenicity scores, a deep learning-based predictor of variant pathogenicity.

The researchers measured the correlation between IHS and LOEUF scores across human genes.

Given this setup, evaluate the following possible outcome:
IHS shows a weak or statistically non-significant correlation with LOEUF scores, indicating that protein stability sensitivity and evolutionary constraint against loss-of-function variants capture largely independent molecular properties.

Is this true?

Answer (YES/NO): NO